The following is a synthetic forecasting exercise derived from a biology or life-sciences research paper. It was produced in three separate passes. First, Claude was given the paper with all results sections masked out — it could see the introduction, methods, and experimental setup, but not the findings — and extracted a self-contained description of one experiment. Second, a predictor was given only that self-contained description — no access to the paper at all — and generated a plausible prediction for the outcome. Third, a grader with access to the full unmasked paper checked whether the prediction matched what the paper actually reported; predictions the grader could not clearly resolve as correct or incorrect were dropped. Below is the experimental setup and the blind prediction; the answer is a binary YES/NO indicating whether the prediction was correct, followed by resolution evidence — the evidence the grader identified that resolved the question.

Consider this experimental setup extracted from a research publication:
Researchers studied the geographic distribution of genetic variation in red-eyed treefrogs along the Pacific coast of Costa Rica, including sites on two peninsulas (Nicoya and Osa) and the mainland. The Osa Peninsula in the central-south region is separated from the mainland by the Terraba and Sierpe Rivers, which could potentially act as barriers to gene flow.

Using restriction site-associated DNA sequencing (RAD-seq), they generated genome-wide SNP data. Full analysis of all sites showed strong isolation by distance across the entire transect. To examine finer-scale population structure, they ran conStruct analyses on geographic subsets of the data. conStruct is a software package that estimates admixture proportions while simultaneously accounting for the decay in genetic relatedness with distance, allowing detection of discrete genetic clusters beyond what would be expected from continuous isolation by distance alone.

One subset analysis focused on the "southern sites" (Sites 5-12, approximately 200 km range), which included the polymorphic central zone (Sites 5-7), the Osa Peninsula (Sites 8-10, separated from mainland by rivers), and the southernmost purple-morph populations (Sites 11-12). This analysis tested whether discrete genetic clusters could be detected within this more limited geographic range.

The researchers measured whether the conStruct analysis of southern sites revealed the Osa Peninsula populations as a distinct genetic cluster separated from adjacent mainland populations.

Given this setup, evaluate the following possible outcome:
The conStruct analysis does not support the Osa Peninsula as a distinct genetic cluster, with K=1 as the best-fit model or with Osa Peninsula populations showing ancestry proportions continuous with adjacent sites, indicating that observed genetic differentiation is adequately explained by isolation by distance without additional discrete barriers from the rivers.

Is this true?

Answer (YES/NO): YES